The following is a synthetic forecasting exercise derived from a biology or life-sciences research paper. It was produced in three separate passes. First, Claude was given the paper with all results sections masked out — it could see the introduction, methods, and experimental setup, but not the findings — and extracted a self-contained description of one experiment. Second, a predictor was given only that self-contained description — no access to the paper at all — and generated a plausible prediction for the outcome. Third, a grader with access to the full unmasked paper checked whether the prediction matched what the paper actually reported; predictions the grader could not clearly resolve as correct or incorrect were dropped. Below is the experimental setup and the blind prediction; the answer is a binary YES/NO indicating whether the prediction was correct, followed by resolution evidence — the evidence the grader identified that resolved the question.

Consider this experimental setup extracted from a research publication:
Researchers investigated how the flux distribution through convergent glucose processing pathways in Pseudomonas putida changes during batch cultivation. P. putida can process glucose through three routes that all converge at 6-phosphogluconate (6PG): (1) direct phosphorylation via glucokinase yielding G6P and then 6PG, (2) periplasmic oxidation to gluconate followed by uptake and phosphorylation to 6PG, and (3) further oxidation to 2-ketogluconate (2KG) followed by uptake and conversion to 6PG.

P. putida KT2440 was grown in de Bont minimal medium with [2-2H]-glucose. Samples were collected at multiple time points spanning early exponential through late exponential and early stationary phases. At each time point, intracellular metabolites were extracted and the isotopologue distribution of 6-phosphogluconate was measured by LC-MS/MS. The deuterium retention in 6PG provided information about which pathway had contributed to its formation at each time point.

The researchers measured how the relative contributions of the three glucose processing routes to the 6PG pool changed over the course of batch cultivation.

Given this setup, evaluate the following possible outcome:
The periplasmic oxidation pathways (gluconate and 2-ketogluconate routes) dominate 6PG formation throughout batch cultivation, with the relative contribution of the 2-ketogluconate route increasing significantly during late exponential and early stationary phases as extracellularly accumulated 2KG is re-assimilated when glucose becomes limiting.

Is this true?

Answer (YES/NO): YES